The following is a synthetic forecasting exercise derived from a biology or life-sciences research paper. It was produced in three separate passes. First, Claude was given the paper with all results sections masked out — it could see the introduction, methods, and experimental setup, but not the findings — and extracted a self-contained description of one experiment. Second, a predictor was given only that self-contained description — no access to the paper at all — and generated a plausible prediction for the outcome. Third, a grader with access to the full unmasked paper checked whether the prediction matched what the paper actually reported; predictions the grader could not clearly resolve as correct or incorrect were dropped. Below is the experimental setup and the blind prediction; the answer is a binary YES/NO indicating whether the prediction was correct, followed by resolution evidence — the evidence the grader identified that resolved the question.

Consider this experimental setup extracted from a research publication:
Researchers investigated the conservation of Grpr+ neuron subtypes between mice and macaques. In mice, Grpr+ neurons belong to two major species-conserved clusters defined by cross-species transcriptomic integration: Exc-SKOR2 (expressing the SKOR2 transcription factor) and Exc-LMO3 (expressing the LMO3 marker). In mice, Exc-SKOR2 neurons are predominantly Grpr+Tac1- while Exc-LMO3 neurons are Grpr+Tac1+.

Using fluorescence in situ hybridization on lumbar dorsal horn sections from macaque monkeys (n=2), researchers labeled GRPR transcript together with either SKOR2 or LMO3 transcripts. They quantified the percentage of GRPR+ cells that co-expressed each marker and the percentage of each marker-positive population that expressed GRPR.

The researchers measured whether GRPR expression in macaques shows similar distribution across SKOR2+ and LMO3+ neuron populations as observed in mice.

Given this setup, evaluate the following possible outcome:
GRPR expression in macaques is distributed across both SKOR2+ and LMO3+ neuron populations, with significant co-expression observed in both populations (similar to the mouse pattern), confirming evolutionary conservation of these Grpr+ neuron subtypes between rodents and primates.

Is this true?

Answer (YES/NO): YES